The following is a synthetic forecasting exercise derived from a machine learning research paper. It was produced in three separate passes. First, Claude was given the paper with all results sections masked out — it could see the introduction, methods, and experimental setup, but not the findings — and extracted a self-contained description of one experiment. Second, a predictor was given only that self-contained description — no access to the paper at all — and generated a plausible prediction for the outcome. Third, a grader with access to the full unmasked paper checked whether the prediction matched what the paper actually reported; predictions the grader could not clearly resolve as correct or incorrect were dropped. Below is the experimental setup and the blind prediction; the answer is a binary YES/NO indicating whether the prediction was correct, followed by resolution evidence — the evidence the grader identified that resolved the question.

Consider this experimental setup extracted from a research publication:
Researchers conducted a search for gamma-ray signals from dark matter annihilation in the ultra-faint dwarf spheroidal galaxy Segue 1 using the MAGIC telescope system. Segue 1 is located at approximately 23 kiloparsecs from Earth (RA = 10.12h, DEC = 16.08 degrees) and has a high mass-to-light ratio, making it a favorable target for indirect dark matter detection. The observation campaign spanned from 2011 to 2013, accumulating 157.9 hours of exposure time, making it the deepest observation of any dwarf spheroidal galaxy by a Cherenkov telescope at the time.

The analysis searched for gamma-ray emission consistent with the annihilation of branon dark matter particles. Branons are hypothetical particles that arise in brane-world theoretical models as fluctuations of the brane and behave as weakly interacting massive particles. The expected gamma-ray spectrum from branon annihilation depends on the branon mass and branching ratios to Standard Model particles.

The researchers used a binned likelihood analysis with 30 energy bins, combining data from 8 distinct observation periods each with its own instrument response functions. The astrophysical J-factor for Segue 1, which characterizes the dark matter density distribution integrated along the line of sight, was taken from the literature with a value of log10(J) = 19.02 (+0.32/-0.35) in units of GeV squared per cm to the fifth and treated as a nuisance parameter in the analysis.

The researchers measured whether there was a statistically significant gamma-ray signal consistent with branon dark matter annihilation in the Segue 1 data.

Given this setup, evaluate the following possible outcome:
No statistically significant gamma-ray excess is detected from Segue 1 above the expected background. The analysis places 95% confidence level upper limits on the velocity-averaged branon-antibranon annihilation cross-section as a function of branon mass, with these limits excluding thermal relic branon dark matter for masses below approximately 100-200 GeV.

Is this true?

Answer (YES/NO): NO